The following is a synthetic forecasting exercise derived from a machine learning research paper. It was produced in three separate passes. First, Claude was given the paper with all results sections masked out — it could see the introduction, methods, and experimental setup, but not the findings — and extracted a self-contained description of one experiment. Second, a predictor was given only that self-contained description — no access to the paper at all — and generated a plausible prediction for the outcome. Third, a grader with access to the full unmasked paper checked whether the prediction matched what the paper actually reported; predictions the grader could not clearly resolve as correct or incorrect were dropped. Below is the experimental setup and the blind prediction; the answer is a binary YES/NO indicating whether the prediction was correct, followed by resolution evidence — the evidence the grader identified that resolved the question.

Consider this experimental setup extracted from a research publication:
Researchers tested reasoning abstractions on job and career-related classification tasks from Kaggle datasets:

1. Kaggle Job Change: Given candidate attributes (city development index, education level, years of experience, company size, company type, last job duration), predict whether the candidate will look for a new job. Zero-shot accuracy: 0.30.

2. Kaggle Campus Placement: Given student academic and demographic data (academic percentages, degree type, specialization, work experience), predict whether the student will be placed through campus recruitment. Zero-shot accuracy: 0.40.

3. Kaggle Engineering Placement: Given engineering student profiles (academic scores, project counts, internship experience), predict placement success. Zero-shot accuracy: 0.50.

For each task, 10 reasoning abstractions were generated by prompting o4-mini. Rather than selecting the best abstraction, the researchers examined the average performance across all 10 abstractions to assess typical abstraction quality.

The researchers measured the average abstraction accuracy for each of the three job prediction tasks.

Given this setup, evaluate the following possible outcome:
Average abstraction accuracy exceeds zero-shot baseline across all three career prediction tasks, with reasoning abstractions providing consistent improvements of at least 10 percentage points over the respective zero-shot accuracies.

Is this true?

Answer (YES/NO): YES